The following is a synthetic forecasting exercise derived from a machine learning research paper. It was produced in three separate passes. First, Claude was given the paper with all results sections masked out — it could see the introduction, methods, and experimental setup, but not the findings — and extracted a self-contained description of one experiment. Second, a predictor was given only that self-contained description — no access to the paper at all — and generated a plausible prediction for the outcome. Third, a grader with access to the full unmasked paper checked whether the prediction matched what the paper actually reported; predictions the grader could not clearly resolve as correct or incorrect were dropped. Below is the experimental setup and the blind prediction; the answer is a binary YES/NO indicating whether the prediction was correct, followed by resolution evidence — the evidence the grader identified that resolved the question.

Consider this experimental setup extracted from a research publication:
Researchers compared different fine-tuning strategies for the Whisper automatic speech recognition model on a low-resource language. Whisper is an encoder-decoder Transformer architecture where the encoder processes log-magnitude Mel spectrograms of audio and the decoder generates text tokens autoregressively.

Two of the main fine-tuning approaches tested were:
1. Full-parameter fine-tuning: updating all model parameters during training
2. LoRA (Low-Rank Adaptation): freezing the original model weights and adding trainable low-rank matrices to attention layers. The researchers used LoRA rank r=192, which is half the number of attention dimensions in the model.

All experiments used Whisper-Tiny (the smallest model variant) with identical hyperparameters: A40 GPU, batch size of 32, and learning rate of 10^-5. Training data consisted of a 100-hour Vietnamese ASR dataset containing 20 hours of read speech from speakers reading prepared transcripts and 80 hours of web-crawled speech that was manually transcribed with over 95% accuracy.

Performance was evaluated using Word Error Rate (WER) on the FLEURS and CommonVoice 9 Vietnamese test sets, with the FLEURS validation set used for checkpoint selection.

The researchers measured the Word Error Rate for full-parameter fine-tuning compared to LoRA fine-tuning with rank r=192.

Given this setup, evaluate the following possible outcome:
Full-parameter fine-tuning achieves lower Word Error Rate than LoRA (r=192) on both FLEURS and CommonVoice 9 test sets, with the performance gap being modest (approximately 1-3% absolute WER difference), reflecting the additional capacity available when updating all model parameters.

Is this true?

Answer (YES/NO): NO